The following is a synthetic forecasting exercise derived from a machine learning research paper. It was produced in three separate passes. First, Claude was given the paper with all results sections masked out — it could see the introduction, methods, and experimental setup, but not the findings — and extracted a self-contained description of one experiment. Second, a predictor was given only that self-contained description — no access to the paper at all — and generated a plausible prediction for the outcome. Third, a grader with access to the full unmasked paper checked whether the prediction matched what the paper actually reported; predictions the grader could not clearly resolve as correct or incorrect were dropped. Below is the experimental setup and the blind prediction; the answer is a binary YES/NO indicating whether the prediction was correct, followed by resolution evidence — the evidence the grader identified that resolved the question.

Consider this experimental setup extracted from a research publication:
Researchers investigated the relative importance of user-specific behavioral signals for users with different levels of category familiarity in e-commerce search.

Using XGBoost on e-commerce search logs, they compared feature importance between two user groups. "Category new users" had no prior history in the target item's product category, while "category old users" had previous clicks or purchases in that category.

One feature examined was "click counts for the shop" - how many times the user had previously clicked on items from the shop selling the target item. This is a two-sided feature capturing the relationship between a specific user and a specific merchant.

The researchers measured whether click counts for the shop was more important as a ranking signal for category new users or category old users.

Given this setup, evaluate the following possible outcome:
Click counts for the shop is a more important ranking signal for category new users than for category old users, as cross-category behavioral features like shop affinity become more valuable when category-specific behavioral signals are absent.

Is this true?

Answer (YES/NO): NO